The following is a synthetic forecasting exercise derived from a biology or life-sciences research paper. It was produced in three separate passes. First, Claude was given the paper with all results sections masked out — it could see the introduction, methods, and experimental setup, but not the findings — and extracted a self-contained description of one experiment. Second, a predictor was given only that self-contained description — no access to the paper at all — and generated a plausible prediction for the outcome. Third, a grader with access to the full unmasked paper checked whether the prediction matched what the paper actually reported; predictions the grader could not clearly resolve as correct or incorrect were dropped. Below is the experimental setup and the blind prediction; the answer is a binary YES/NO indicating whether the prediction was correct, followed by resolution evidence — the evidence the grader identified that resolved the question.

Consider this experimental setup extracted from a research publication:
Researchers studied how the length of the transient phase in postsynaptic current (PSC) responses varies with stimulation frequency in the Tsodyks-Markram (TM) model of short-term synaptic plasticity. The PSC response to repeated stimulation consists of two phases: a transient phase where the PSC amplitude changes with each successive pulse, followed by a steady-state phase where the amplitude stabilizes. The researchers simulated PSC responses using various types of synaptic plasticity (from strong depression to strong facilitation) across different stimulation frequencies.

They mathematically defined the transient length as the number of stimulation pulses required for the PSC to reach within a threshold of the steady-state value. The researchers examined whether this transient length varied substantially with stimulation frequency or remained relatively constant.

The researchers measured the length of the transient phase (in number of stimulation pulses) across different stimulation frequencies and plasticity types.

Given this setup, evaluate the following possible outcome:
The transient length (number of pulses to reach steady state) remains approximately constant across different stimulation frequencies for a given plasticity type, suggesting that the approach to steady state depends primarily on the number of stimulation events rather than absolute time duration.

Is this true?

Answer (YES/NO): YES